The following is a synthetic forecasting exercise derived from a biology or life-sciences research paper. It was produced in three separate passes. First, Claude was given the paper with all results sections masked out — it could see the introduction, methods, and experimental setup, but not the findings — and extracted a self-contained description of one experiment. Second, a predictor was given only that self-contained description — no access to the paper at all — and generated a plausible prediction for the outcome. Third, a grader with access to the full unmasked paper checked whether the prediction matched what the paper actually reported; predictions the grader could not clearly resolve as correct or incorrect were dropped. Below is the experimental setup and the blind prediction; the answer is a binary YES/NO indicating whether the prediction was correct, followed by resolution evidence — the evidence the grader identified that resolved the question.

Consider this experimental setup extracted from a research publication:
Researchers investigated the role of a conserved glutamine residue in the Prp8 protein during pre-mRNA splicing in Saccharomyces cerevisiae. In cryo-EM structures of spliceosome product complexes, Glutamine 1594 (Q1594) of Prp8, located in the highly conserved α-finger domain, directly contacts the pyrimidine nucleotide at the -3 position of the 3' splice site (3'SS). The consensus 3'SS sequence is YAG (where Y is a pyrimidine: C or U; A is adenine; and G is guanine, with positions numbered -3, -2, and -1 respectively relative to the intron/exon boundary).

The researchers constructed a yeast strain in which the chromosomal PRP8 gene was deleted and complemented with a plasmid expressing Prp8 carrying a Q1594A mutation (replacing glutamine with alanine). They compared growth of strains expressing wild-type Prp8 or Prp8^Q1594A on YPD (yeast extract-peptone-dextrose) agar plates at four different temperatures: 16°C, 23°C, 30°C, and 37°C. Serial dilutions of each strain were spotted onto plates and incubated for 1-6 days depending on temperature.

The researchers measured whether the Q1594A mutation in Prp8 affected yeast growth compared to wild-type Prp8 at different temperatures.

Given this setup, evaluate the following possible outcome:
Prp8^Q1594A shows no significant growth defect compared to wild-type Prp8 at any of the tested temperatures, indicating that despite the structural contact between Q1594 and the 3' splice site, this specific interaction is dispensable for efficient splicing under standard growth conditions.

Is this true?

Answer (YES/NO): NO